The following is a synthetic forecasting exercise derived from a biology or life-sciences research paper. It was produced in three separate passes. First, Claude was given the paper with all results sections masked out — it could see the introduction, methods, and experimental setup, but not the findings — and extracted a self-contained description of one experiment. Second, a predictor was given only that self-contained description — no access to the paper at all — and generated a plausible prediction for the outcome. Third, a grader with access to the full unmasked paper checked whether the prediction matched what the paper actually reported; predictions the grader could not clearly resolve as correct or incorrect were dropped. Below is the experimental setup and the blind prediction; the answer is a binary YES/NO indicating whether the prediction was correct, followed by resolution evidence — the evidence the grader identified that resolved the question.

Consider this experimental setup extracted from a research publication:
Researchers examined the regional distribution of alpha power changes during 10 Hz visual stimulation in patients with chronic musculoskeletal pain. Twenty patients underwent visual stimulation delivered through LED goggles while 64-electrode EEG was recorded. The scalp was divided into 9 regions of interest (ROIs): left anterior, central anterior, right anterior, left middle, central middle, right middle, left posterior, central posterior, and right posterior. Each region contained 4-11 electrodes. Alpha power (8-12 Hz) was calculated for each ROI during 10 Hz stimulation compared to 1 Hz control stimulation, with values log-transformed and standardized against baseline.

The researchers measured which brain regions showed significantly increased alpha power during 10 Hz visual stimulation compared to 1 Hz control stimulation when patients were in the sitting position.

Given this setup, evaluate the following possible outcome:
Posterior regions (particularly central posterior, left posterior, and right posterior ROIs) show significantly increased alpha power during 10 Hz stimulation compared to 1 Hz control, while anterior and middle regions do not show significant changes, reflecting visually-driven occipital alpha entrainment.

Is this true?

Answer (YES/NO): NO